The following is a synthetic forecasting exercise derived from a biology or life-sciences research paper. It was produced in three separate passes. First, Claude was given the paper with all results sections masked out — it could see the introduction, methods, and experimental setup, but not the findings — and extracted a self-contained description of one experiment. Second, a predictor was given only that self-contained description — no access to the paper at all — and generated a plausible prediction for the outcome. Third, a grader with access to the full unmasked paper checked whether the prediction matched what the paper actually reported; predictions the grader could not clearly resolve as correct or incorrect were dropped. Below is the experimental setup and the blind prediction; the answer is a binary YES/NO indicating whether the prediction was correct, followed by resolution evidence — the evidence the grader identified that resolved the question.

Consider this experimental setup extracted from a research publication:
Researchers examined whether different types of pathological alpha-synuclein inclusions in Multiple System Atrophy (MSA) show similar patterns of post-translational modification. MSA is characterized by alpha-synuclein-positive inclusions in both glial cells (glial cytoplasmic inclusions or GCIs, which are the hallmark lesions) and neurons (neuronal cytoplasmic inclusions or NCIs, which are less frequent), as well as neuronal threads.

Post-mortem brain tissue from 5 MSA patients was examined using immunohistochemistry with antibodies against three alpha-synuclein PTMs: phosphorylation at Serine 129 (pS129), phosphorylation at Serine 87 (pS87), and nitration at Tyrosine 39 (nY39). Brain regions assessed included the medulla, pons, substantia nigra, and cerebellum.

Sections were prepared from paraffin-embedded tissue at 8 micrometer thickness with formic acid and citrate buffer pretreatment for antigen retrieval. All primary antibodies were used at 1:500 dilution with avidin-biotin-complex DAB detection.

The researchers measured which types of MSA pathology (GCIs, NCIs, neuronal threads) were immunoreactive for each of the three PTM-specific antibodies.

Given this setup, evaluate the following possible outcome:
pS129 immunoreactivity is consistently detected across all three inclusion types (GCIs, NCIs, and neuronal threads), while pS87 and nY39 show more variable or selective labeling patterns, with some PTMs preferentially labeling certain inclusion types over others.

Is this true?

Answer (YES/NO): YES